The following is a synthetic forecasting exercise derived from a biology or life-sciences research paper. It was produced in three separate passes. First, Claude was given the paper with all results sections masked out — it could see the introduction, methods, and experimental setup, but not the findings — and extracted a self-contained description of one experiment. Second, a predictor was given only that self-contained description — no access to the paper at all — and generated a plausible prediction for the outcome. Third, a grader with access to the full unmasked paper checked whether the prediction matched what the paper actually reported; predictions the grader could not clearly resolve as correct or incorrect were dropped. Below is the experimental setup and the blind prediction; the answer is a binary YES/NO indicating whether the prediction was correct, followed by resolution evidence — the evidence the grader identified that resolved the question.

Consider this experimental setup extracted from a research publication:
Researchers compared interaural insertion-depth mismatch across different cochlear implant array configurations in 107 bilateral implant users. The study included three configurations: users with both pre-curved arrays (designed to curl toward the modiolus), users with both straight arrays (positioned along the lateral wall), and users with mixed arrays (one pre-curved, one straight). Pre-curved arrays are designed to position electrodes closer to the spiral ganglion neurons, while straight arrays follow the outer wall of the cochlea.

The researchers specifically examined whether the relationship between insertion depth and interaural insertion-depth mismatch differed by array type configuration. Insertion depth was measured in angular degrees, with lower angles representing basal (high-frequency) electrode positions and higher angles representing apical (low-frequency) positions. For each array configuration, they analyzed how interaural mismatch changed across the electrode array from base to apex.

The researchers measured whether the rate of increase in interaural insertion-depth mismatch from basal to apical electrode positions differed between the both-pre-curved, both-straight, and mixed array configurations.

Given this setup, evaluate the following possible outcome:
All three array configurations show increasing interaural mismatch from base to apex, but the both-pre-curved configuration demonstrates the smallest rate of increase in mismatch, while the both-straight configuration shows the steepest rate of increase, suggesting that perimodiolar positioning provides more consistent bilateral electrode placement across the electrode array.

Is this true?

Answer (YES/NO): NO